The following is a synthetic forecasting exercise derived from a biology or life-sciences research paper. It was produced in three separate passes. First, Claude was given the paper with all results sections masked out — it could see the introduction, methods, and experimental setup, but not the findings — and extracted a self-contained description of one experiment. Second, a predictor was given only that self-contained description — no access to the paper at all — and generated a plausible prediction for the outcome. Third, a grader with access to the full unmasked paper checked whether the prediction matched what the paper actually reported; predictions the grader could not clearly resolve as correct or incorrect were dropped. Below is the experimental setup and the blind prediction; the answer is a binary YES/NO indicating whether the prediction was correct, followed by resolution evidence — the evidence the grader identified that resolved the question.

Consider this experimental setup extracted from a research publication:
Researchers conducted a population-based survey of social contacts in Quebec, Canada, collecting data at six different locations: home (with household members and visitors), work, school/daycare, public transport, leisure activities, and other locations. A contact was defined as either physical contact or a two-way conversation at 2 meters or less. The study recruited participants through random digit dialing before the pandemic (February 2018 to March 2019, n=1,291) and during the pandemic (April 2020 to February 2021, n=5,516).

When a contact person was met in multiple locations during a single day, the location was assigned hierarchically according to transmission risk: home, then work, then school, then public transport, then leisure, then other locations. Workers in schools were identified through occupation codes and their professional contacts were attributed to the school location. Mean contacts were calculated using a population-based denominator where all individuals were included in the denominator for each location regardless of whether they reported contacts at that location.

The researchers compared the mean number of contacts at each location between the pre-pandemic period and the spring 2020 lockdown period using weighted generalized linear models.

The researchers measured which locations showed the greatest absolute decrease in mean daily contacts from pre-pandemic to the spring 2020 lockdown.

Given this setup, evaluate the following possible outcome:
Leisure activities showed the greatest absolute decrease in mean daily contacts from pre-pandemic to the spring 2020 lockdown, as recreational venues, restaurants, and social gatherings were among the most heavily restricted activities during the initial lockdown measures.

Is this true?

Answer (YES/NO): NO